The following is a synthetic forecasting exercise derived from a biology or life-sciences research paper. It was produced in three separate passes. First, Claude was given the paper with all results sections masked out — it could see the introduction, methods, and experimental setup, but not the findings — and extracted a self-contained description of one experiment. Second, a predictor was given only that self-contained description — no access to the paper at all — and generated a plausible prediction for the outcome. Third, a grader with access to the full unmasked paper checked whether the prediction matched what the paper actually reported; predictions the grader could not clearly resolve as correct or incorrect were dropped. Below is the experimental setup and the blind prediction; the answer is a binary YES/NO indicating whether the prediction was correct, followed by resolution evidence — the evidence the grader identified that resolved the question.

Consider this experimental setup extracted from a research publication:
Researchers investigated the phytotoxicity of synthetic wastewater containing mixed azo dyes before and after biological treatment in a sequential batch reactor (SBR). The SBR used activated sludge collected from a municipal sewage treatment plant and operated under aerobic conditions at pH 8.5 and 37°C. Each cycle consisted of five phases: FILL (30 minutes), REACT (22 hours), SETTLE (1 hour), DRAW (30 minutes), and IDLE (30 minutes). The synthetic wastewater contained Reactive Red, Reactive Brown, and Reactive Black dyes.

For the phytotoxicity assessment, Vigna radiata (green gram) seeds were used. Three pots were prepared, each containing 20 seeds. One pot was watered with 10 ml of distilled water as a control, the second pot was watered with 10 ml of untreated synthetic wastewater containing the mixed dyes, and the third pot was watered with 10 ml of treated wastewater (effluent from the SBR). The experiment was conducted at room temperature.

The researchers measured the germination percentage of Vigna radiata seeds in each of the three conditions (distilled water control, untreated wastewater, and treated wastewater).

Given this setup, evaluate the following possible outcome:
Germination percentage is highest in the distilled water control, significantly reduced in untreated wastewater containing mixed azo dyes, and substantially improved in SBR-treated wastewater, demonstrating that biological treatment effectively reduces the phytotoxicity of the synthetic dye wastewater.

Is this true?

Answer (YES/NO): NO